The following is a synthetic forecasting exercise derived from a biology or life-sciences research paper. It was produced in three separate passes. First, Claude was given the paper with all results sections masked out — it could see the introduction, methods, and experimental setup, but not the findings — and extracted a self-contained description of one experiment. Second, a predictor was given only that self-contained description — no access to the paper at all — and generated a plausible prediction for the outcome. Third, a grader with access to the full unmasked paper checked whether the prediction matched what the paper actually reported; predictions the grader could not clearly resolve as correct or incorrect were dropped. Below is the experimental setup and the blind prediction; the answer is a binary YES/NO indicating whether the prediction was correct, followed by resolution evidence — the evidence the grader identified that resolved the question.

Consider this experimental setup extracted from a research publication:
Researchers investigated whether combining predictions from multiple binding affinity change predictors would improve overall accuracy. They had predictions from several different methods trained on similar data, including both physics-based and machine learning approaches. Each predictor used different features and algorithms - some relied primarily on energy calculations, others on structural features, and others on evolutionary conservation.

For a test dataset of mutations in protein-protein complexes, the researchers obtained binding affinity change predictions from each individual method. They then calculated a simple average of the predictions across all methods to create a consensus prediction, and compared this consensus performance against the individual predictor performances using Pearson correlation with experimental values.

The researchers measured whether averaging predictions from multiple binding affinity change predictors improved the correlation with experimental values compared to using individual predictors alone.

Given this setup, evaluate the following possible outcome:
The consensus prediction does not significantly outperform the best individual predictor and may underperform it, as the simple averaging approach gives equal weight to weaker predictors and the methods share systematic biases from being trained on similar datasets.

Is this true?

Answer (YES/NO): NO